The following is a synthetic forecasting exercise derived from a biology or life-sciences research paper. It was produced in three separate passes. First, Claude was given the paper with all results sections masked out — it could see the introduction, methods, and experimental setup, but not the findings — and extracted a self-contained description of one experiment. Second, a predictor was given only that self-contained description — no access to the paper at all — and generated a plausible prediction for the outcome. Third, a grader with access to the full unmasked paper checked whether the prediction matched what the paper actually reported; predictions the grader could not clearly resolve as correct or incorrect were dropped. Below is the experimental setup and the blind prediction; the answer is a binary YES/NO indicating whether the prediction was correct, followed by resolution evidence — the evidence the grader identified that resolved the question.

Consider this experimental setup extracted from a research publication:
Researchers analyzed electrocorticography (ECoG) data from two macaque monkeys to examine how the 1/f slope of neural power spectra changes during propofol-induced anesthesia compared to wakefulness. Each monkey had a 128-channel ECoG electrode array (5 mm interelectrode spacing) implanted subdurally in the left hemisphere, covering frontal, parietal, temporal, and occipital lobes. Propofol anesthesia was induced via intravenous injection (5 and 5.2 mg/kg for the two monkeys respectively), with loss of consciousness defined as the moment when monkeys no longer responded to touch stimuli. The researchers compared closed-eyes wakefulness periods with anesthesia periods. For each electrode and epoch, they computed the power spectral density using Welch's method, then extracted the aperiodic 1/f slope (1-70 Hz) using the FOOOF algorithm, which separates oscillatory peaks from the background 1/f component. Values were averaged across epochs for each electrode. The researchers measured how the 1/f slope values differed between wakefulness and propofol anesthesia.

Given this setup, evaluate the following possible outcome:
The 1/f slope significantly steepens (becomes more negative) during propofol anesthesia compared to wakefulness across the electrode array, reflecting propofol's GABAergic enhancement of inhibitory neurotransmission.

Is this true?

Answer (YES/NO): YES